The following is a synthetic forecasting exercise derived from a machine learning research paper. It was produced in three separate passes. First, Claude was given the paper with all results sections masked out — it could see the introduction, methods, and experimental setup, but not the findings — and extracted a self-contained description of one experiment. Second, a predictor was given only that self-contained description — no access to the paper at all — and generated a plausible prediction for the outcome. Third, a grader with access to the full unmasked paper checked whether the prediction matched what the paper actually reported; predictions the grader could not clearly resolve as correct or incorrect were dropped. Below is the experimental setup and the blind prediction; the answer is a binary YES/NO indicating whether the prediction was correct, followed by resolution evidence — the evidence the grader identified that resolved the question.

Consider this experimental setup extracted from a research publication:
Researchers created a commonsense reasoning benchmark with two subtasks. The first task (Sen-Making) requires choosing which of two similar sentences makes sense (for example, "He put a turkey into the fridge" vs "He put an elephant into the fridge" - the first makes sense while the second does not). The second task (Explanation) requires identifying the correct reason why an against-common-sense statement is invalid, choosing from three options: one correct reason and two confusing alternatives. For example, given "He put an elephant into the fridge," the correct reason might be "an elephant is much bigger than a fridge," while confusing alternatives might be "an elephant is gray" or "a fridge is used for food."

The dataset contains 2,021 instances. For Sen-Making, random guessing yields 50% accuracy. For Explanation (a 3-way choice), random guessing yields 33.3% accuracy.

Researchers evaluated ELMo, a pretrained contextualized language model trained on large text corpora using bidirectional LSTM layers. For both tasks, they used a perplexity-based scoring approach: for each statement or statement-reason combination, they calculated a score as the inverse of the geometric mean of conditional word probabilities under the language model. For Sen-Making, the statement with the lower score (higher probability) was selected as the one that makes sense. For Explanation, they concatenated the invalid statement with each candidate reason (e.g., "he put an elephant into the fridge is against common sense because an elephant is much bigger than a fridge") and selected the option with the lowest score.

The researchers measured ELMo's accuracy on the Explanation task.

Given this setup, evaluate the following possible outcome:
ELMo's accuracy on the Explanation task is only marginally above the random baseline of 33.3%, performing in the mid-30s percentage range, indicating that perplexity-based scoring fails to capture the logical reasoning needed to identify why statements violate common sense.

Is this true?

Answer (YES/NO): NO